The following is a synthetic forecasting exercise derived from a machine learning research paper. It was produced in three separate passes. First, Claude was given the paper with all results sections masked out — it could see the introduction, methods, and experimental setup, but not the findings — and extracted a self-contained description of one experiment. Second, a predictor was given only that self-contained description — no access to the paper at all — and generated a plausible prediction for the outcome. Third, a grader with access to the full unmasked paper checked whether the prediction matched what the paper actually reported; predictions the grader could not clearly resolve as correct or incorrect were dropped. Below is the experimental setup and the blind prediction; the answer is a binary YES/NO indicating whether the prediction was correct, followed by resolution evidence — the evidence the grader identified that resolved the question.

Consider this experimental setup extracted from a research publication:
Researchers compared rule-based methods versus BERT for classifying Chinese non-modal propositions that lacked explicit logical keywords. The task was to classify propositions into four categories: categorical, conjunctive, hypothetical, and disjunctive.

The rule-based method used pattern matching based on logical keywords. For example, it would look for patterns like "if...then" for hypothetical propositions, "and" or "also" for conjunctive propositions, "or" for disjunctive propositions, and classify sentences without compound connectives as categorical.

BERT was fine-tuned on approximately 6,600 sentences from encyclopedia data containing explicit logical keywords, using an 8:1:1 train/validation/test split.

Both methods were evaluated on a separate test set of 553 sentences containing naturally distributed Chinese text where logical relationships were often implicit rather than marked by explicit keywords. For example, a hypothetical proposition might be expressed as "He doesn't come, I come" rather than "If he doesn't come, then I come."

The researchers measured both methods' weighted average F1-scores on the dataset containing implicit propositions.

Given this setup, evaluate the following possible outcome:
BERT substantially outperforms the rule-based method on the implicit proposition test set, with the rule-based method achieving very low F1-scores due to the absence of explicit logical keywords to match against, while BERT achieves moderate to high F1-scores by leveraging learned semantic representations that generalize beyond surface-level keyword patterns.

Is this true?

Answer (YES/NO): NO